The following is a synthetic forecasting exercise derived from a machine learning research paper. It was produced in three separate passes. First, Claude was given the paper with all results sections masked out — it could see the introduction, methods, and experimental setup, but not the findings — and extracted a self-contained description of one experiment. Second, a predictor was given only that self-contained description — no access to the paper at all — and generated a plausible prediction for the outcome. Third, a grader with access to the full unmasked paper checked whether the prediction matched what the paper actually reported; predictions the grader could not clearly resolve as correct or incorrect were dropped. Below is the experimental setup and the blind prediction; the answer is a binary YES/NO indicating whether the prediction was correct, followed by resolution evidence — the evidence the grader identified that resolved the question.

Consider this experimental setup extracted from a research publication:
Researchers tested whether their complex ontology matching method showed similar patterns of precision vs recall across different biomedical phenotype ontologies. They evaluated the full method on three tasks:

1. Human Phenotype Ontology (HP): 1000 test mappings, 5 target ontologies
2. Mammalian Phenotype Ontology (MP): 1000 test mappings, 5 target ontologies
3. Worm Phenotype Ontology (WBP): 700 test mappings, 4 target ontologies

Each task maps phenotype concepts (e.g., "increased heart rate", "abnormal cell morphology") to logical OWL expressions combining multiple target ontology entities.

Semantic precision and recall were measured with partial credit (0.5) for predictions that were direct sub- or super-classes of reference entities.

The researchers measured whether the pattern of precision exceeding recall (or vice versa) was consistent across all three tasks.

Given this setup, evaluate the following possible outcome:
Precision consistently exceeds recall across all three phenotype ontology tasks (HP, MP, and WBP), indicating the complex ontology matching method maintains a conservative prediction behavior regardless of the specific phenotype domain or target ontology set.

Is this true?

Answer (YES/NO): YES